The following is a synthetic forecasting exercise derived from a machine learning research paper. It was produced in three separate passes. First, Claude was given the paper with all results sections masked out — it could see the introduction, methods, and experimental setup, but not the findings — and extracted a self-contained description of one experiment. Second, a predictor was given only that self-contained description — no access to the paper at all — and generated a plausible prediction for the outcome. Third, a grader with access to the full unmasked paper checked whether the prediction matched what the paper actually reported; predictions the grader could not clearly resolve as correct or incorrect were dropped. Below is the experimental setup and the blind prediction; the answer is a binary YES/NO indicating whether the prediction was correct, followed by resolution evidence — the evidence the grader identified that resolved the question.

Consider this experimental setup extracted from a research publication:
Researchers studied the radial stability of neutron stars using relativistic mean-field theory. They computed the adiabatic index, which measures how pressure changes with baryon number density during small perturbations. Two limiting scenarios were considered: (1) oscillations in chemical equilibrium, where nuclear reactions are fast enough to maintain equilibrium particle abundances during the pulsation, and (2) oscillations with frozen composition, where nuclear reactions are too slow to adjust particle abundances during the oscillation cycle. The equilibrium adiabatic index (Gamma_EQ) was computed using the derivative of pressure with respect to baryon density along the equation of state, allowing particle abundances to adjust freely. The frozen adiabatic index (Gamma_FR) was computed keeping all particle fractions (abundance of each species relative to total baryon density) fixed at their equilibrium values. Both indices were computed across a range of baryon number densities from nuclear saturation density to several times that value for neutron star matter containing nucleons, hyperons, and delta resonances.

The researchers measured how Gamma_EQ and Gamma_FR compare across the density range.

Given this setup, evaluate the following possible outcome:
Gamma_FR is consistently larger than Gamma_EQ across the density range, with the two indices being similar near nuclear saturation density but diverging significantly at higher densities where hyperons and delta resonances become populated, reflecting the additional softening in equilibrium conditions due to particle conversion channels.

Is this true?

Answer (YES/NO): NO